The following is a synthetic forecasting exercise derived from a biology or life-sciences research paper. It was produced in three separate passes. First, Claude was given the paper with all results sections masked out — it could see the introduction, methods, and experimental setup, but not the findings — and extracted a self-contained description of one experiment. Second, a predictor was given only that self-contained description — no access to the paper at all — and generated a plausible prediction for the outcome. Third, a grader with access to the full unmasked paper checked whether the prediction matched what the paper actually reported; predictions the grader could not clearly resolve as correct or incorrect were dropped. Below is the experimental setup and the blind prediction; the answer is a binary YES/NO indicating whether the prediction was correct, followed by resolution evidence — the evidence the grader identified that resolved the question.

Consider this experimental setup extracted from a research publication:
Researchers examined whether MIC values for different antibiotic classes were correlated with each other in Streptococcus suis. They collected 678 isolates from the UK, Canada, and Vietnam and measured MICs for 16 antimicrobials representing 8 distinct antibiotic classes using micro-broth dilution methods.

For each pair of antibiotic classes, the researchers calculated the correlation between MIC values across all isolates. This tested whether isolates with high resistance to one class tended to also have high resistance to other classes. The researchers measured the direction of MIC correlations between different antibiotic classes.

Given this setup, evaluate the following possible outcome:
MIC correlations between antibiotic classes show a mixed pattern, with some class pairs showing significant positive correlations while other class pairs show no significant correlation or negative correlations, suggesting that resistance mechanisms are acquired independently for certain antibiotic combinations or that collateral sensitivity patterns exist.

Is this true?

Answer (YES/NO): NO